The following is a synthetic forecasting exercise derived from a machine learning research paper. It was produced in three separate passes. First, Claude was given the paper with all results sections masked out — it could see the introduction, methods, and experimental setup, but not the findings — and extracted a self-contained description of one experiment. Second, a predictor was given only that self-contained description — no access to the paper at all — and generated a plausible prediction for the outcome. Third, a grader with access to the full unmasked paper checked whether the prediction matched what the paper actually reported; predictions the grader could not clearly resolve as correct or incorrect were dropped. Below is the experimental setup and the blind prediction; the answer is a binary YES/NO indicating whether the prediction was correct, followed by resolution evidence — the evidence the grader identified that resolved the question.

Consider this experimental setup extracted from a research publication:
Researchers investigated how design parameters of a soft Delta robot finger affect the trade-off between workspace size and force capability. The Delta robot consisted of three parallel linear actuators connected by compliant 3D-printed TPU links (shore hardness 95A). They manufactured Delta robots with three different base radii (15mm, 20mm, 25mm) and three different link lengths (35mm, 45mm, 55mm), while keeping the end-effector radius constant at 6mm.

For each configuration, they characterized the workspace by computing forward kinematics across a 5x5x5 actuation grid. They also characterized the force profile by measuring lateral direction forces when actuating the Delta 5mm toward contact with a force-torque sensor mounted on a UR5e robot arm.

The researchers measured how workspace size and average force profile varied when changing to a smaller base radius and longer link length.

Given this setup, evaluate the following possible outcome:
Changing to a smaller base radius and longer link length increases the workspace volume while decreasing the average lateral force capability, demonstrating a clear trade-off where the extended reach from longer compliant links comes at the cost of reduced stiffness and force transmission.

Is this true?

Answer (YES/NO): YES